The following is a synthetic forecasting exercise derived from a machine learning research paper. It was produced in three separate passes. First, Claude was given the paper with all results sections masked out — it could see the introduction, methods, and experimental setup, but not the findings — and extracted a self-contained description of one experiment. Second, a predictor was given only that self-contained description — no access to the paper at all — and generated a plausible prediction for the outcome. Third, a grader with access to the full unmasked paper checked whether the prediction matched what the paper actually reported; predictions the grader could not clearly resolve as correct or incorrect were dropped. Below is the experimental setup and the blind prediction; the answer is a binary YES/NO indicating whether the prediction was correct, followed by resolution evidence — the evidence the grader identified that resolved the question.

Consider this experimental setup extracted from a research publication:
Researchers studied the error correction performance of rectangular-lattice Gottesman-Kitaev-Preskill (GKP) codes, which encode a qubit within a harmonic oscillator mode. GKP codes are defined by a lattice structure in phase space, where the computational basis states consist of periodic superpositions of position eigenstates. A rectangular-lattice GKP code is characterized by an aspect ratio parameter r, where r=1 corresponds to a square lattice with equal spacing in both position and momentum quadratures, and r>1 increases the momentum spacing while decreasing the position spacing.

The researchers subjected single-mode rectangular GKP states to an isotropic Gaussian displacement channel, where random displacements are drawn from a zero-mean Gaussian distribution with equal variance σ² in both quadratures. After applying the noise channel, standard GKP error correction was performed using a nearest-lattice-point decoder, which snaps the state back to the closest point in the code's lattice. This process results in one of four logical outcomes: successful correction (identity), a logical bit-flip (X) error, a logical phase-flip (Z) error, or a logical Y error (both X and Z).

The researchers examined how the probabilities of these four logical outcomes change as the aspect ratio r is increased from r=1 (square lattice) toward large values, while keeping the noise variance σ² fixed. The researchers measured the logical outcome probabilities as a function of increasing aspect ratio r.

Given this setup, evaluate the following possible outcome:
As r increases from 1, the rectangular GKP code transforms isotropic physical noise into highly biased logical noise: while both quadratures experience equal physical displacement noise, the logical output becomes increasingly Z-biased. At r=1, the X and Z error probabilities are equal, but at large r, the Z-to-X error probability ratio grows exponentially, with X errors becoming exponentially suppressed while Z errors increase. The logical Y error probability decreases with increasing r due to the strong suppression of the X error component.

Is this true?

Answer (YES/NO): NO